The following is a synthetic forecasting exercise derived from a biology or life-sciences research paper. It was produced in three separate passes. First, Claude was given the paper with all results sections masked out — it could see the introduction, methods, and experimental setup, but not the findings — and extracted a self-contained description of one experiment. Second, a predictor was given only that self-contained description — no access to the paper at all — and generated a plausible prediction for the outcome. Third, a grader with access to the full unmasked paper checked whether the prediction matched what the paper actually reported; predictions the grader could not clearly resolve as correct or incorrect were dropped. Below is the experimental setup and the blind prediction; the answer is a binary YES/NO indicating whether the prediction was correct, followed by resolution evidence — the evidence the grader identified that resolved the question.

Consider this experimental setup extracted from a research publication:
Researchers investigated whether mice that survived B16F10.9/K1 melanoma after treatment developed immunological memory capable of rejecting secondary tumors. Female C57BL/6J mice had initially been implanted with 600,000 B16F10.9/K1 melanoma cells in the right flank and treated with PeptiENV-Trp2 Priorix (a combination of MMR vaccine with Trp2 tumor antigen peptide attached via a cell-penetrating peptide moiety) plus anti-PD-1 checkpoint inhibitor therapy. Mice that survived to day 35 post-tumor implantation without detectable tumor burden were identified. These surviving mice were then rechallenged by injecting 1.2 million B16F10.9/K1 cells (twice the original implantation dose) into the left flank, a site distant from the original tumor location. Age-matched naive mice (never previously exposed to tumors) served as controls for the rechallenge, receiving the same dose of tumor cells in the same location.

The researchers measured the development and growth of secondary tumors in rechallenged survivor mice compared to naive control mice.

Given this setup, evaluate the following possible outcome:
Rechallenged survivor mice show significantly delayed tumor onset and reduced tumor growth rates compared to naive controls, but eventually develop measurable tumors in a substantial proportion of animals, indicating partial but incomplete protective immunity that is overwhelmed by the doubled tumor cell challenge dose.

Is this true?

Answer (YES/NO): YES